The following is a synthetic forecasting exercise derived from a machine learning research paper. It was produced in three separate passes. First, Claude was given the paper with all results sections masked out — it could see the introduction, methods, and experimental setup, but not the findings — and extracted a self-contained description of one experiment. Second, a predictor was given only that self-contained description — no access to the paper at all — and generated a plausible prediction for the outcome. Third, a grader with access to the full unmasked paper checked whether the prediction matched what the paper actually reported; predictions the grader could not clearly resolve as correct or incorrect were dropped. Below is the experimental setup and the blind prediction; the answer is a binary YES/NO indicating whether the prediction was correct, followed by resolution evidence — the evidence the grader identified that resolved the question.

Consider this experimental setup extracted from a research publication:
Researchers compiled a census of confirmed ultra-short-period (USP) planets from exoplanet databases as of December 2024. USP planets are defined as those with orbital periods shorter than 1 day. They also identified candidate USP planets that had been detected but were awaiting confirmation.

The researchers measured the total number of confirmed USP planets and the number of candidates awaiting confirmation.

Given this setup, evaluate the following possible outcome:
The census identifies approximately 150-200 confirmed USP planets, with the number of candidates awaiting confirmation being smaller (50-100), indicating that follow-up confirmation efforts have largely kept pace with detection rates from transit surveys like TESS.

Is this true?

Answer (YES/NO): NO